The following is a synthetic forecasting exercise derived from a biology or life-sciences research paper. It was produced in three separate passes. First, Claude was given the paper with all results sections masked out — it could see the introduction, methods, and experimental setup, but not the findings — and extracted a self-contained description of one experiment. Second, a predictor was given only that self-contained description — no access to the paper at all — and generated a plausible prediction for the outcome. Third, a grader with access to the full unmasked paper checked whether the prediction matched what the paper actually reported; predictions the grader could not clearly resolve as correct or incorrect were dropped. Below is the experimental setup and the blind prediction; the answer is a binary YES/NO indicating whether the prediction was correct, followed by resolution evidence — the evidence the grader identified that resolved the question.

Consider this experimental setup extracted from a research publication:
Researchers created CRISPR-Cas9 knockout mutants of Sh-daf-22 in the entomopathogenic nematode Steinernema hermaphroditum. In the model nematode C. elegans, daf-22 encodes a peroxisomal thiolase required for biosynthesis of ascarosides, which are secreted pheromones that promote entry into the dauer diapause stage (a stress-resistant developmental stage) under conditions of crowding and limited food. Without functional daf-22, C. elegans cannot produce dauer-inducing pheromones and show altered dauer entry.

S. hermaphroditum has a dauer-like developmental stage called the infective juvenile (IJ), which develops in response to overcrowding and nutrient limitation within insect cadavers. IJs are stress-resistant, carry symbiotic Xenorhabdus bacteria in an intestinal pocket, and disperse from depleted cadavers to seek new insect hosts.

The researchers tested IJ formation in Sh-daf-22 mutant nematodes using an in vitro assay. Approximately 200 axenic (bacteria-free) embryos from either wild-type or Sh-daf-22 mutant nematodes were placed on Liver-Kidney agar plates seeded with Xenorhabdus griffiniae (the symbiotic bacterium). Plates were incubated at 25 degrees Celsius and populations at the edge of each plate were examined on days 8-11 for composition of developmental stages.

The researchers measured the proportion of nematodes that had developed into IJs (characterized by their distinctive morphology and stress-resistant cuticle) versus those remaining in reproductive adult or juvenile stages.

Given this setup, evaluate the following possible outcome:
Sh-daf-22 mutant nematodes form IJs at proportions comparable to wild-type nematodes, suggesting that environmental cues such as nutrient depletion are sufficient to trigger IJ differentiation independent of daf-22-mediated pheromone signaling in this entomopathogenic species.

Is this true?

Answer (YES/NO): NO